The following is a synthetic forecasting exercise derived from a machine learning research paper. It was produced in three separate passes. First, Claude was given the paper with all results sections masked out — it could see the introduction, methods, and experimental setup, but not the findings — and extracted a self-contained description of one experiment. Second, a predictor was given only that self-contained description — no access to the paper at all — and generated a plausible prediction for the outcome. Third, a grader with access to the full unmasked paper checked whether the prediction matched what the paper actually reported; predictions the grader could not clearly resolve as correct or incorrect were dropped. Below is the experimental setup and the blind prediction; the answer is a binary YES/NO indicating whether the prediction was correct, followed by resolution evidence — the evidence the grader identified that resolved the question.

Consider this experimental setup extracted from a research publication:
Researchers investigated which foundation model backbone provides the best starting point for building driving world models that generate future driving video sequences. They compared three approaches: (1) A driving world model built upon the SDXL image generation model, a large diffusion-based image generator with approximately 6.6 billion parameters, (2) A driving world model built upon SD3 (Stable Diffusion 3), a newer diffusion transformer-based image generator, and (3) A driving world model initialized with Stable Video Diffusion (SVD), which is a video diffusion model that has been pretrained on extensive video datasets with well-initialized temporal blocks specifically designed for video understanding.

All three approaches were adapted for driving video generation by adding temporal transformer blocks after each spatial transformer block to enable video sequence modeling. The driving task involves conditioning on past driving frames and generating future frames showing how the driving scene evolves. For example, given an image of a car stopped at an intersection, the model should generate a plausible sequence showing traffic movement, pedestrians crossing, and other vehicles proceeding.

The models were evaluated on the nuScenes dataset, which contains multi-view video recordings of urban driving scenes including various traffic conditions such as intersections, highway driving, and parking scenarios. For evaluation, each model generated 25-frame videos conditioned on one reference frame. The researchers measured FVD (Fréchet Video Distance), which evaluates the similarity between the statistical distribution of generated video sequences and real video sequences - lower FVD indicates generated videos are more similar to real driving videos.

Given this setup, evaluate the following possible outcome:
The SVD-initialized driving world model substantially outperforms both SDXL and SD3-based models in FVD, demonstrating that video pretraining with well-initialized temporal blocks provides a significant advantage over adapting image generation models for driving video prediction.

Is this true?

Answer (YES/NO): NO